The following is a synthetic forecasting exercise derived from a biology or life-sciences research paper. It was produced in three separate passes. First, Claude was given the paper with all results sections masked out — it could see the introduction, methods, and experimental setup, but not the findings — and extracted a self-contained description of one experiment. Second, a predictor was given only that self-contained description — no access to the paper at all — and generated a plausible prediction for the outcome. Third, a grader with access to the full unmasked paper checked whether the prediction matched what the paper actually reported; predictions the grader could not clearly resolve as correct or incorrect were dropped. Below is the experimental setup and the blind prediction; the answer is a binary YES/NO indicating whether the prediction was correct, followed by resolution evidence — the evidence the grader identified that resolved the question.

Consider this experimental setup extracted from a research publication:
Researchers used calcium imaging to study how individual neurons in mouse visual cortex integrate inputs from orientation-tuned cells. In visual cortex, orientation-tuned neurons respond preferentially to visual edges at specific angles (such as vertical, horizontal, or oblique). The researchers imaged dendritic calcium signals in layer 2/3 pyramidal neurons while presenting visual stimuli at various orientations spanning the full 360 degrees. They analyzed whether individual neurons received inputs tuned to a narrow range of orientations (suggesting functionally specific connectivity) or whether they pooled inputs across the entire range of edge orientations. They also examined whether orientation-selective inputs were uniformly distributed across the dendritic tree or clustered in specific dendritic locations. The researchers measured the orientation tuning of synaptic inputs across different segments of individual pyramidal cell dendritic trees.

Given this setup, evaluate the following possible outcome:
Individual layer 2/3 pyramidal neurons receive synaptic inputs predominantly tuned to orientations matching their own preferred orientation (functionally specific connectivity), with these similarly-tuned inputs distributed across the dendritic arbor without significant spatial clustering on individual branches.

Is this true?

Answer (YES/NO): NO